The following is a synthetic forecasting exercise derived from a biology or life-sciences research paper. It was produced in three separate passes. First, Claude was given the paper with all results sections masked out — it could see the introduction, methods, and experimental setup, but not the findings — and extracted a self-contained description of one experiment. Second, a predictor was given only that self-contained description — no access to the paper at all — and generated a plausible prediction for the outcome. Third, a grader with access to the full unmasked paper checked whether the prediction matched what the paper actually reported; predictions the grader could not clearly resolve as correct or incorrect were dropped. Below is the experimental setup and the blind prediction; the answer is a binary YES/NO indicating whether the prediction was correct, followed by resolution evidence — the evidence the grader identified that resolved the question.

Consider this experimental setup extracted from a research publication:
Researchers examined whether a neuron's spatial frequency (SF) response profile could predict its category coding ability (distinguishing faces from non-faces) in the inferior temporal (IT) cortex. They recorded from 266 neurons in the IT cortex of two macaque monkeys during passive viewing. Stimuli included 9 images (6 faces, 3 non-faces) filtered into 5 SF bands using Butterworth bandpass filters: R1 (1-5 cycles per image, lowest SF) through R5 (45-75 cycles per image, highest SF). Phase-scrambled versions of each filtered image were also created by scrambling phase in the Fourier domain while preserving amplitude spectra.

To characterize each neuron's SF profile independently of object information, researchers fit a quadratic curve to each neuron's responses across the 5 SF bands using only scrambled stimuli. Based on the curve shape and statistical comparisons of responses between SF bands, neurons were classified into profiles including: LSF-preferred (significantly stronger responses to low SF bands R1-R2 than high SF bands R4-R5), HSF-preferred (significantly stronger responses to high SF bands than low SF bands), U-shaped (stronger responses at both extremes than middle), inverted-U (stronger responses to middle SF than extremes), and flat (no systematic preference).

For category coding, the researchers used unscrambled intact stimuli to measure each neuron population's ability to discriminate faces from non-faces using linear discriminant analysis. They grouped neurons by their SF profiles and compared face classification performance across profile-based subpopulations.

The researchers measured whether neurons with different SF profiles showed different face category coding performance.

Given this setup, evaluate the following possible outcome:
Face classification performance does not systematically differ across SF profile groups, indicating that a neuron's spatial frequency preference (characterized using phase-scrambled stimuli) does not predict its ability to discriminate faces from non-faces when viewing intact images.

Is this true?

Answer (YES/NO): NO